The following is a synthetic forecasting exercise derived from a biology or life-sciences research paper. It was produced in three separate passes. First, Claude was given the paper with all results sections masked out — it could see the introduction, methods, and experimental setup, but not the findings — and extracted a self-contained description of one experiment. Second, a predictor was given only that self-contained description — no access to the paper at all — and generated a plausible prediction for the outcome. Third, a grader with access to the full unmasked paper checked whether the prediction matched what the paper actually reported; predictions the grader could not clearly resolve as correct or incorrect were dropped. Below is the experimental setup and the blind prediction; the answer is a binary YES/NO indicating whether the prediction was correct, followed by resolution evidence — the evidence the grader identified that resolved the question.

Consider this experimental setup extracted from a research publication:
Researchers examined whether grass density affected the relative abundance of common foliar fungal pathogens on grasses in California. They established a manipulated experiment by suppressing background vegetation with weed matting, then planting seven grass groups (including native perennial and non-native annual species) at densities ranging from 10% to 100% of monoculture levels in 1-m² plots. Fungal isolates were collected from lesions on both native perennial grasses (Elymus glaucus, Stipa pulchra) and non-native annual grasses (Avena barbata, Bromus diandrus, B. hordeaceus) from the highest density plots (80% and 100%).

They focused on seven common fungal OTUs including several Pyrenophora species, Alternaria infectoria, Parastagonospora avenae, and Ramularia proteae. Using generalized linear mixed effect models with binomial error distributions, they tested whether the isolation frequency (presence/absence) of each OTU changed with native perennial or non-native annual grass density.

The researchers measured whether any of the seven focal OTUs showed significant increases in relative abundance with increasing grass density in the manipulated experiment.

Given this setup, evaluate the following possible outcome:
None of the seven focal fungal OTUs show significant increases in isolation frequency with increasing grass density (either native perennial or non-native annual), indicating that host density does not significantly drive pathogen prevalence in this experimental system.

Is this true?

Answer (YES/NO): YES